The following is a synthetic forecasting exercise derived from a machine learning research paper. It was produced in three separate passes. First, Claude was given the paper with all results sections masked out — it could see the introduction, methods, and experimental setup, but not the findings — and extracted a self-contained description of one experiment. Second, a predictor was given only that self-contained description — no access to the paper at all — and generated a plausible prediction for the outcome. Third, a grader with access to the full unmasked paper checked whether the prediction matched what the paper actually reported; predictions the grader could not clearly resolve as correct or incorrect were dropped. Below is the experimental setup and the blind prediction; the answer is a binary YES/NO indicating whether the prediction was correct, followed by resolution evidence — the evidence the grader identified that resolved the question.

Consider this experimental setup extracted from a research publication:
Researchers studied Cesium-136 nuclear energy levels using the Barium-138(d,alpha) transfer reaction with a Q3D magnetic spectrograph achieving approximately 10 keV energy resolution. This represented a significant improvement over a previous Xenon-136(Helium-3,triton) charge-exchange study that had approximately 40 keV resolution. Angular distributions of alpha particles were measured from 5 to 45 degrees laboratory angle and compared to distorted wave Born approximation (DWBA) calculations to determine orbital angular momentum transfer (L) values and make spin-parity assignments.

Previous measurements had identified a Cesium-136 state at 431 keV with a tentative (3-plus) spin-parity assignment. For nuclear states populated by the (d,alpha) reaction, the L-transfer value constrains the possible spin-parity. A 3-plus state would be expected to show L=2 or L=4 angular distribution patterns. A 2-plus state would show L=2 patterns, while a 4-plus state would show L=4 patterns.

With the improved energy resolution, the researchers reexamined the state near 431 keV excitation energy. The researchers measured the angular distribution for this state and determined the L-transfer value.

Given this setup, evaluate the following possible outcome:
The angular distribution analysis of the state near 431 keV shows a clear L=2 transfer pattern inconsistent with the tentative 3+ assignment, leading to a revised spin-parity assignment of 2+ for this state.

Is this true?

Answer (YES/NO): NO